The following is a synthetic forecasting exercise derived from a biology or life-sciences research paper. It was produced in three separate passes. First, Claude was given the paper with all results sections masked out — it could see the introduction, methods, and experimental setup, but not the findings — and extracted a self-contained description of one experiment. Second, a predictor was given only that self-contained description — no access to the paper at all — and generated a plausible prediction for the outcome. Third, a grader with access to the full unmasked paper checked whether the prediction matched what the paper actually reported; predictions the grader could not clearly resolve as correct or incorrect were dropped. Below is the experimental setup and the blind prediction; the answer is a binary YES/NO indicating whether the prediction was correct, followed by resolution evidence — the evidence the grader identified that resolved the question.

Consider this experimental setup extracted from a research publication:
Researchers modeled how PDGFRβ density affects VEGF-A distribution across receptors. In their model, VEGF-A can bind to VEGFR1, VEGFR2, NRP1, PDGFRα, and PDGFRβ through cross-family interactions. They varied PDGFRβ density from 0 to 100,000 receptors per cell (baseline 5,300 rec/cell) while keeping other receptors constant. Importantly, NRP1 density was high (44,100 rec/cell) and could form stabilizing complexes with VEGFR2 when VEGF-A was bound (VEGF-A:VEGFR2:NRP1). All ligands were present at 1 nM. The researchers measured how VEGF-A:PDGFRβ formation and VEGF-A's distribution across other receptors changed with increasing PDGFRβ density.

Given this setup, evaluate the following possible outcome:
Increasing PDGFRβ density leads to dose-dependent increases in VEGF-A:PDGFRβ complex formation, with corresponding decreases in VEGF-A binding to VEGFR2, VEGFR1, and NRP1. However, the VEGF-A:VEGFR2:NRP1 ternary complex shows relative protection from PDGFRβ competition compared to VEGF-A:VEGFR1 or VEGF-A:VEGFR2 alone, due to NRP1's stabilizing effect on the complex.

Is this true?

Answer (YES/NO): NO